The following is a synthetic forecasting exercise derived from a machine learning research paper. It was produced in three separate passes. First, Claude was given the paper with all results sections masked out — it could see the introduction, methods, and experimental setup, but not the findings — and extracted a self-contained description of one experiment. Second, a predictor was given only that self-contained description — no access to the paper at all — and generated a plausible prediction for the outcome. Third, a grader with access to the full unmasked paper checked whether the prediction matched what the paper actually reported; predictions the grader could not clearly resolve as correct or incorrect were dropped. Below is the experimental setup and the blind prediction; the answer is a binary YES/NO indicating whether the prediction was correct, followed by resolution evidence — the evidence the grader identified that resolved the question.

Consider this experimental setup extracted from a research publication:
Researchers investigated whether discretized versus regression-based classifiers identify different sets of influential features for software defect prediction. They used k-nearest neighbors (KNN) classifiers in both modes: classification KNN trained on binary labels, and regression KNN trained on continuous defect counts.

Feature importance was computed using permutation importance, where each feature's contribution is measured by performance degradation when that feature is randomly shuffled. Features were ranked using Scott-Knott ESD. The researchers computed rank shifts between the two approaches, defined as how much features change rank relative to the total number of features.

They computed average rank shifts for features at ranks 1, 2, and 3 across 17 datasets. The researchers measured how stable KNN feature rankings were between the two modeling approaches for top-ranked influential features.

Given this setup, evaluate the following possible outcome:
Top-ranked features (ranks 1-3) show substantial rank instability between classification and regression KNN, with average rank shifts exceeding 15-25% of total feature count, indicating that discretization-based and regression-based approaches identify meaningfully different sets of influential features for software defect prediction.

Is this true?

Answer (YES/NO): NO